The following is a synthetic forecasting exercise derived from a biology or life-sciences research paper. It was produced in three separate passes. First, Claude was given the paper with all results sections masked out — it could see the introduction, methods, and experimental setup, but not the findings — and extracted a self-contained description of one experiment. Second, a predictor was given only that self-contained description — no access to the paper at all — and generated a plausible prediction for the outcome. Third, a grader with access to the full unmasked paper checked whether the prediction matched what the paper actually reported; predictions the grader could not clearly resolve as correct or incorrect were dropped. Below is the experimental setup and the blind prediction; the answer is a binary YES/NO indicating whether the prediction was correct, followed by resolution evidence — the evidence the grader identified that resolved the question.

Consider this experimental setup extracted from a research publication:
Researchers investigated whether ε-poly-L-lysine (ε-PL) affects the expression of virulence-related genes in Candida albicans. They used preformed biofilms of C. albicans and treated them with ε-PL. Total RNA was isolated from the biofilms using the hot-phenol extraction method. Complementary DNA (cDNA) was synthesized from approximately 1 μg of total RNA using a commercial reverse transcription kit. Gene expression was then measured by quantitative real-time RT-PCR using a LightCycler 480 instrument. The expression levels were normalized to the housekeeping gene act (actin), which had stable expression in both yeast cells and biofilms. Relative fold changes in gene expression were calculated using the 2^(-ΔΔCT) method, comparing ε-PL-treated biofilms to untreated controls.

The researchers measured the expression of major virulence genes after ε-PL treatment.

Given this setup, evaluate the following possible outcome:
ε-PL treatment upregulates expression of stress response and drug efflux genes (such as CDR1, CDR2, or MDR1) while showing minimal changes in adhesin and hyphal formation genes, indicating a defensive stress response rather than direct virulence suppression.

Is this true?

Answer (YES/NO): NO